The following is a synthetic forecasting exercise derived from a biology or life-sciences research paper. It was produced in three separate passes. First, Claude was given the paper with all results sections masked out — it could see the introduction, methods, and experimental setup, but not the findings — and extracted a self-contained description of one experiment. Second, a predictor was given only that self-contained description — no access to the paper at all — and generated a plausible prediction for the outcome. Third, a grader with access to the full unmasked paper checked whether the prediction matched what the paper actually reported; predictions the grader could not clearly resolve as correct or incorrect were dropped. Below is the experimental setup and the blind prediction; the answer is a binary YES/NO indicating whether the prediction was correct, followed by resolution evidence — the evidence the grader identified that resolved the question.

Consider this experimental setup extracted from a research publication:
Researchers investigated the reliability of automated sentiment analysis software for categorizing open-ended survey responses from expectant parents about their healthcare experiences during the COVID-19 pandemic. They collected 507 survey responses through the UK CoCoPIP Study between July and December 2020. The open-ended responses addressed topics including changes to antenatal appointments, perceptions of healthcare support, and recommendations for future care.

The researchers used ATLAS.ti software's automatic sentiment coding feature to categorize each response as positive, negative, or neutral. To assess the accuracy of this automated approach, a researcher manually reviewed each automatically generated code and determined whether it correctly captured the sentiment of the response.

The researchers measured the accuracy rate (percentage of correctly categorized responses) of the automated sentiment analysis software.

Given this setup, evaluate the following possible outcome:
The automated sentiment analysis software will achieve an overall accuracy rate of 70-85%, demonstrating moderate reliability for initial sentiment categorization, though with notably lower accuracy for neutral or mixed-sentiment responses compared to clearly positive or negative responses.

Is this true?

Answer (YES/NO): NO